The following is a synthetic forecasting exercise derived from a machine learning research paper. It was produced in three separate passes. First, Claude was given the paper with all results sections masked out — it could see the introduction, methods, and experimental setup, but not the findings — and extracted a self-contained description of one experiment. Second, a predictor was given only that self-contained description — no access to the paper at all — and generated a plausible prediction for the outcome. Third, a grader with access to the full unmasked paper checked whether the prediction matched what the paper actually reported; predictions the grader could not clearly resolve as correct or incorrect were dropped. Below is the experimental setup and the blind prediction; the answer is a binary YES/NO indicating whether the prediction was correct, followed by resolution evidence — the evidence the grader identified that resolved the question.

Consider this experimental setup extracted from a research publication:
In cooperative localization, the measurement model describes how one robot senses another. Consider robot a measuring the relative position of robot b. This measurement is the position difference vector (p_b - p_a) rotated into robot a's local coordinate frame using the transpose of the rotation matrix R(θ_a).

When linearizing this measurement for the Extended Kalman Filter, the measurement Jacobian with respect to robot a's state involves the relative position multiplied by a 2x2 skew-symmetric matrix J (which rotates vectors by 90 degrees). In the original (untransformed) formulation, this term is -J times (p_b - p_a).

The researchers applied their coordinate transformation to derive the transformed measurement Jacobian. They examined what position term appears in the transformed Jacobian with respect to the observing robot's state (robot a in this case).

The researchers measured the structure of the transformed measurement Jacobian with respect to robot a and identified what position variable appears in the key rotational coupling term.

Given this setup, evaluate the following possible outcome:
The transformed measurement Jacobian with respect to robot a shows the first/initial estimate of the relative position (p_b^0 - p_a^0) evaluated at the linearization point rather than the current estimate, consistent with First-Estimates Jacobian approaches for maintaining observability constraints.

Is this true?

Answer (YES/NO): NO